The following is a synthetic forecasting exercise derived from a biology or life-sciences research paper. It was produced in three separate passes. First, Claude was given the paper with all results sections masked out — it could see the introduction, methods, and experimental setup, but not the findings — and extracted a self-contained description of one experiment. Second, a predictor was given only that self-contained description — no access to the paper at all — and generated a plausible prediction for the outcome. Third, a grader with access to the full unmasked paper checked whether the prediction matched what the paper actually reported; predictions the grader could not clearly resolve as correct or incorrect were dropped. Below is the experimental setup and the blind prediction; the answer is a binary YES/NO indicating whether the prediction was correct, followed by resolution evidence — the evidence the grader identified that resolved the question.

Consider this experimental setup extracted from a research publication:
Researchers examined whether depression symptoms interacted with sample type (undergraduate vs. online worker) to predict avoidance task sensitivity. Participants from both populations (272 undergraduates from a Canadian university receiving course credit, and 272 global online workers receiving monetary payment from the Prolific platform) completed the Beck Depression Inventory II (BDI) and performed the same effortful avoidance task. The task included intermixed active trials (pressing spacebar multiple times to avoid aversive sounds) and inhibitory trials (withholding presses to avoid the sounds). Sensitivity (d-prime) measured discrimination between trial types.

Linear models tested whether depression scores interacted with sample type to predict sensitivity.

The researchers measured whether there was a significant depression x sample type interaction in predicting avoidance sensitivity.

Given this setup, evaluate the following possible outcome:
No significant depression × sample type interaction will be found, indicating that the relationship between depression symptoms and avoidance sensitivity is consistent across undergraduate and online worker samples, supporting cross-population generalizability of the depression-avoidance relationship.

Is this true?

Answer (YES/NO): NO